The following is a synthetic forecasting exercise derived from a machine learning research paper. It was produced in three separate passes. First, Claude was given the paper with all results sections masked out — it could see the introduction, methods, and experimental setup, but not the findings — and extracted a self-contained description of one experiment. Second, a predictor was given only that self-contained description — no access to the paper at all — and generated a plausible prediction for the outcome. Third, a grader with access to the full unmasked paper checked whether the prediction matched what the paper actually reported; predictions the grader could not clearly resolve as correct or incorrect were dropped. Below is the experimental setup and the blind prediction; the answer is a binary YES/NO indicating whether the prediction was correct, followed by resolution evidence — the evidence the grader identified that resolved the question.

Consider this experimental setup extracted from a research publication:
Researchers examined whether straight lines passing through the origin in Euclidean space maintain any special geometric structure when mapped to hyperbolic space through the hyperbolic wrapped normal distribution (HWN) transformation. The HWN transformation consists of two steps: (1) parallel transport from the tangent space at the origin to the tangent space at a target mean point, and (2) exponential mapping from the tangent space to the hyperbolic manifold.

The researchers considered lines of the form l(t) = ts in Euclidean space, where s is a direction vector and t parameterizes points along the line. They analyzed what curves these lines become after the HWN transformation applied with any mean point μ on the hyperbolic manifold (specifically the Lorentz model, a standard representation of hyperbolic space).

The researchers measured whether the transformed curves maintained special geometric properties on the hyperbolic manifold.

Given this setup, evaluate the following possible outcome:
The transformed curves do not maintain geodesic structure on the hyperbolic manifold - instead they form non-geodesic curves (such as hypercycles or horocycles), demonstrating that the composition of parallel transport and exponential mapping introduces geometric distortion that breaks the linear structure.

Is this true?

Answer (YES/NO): NO